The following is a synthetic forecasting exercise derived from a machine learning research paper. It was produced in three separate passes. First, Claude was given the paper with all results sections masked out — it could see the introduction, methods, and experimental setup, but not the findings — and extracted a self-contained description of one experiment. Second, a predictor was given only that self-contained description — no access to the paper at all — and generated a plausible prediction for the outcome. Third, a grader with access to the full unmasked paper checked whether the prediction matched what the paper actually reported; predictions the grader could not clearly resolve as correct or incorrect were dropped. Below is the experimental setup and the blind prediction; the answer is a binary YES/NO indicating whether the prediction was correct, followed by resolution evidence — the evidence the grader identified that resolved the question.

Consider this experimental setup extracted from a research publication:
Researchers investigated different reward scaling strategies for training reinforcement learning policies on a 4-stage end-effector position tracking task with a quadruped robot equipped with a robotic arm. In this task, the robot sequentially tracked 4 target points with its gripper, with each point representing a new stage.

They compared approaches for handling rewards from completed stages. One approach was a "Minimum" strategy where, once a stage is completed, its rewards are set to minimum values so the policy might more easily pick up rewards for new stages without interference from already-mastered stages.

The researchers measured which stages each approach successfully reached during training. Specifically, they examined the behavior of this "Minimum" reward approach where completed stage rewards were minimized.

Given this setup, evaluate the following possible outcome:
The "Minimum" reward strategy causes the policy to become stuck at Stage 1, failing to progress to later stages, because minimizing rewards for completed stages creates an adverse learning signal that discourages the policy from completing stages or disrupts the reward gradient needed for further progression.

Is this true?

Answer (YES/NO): YES